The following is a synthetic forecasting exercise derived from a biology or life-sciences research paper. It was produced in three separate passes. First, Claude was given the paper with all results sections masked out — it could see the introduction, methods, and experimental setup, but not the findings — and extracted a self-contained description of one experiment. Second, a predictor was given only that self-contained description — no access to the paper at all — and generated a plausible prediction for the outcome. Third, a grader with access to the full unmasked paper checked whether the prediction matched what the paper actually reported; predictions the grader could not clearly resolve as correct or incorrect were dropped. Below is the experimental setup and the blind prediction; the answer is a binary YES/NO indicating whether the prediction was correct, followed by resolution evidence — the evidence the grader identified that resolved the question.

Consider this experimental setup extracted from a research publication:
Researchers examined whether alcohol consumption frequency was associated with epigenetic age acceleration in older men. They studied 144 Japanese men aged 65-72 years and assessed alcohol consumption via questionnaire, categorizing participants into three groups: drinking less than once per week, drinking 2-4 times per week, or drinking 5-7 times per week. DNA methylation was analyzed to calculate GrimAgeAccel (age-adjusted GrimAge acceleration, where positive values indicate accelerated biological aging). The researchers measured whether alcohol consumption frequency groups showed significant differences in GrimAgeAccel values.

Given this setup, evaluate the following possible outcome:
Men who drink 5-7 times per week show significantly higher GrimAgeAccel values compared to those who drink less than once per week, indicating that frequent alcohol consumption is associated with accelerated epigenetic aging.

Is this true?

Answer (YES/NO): YES